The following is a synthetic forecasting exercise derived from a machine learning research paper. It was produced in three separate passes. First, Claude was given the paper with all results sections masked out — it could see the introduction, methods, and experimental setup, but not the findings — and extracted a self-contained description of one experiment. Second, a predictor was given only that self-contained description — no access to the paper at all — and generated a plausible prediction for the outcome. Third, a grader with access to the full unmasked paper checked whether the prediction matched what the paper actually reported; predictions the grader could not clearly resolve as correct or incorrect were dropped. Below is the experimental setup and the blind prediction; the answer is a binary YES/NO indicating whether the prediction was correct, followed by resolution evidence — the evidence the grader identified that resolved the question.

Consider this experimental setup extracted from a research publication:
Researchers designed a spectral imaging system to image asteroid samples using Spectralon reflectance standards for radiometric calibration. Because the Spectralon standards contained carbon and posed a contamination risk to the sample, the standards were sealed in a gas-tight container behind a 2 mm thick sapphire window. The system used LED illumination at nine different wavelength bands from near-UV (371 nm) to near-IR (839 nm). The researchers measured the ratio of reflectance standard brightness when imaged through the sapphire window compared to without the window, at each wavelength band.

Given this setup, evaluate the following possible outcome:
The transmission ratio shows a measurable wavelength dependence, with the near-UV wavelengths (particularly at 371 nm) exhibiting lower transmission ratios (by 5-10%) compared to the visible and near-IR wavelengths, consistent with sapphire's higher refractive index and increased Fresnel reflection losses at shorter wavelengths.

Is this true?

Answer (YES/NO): NO